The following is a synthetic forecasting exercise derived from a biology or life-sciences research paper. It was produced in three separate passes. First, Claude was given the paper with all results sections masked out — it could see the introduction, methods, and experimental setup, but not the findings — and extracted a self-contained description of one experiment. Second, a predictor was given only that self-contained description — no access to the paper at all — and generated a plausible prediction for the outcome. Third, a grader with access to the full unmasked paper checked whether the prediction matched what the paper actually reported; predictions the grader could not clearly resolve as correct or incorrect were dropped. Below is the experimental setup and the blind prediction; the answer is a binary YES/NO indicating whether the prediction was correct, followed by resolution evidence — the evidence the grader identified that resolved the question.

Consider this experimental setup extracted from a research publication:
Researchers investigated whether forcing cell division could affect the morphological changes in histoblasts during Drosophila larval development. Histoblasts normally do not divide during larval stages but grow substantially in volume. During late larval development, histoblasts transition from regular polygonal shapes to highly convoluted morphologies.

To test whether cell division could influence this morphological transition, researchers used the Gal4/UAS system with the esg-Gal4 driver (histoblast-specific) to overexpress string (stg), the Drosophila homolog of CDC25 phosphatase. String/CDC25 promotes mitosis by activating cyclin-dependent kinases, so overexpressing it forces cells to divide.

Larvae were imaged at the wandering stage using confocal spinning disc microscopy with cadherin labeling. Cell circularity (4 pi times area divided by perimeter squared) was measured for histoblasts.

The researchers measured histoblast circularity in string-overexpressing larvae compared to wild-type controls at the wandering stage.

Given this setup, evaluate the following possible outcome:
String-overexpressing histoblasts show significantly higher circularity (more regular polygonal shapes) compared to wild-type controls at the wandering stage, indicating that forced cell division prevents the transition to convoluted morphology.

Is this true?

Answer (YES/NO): YES